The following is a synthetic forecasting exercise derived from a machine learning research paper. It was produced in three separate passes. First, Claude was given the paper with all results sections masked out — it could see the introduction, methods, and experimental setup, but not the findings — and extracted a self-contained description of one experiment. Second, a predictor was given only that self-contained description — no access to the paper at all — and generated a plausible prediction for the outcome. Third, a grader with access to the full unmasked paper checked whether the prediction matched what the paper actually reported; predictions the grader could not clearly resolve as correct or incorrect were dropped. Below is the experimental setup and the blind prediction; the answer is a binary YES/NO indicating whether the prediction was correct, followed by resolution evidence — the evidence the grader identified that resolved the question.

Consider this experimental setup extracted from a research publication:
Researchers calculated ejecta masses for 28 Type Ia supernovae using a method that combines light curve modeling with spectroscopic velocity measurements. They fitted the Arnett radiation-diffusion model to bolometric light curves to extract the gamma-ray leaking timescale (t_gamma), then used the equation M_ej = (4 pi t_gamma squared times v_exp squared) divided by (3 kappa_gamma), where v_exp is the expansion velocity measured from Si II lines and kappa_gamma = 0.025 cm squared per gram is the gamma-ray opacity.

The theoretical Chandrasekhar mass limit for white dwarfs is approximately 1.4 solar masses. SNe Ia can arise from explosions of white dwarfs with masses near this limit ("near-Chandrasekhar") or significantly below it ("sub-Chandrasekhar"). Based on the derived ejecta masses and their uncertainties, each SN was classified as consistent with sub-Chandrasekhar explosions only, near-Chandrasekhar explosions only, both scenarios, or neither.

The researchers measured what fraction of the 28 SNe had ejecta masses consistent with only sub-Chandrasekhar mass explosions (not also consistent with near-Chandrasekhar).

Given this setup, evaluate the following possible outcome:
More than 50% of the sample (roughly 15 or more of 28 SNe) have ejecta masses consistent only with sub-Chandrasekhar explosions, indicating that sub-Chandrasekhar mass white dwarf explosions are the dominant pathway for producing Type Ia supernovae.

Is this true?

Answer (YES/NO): NO